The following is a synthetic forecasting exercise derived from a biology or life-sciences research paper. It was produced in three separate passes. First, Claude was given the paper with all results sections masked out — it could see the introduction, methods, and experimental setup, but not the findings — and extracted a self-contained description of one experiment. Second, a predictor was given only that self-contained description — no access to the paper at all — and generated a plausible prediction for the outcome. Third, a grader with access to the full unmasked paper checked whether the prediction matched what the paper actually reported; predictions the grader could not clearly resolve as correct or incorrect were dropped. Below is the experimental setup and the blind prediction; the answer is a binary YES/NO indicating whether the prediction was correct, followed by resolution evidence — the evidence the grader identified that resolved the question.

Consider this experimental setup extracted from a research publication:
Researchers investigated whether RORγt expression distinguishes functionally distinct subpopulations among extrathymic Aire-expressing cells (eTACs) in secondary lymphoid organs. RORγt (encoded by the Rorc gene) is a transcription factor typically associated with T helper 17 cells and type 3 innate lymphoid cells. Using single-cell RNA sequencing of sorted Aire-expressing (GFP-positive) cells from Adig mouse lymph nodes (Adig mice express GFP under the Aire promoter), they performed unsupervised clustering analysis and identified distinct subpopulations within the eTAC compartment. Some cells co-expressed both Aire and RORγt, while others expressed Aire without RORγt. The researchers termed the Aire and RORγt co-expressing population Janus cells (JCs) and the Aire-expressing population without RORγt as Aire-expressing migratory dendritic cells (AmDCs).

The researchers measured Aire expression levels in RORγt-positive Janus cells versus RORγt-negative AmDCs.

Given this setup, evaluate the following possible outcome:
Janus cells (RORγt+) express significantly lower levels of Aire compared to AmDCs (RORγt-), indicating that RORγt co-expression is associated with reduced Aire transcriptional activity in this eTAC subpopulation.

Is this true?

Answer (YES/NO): NO